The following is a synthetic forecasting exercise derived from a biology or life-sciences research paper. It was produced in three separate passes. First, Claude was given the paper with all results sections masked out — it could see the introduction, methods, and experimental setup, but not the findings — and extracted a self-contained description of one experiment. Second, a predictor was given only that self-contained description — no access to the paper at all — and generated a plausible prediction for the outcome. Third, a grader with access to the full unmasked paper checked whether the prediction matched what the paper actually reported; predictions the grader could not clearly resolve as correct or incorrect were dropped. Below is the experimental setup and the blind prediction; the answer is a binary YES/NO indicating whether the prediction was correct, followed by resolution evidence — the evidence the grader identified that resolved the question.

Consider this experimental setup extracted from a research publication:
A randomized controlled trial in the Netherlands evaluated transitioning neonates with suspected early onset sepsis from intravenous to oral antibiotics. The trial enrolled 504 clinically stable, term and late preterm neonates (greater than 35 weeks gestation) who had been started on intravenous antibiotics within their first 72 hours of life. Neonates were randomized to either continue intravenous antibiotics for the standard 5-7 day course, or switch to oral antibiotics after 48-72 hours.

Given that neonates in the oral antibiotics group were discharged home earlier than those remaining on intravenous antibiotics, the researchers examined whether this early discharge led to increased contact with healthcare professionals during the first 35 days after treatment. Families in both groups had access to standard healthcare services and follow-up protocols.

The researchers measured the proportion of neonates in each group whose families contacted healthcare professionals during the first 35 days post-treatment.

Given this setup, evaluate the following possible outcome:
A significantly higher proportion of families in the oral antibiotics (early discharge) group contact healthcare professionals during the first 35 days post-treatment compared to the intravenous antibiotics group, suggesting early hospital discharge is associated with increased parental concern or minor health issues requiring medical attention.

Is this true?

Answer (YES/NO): NO